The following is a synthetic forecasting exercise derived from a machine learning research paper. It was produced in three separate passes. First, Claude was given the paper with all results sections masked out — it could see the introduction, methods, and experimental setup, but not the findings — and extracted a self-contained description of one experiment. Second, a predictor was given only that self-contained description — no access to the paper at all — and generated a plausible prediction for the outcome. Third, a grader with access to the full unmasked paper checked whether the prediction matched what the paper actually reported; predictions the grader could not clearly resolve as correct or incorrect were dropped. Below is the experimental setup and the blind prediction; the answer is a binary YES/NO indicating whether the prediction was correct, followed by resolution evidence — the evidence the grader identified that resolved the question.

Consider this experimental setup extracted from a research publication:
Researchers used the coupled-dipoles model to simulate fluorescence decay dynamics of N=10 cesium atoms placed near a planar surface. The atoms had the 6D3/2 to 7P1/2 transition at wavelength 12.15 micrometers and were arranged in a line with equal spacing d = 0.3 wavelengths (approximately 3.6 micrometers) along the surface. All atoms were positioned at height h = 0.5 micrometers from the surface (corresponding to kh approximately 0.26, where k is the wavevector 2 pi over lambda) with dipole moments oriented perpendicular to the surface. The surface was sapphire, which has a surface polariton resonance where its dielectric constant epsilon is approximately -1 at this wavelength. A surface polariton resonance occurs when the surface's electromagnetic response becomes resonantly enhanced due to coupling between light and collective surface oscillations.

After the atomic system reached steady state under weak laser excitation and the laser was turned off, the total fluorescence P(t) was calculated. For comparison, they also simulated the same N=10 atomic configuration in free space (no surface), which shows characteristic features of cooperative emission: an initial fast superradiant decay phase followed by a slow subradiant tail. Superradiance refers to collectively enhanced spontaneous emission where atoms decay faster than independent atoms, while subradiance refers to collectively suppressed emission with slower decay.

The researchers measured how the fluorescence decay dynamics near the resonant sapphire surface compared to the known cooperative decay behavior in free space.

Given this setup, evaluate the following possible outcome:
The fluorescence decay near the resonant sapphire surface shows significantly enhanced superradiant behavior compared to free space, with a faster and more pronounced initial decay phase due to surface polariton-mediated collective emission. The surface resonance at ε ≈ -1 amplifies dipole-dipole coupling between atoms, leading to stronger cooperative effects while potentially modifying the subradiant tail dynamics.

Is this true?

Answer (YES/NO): NO